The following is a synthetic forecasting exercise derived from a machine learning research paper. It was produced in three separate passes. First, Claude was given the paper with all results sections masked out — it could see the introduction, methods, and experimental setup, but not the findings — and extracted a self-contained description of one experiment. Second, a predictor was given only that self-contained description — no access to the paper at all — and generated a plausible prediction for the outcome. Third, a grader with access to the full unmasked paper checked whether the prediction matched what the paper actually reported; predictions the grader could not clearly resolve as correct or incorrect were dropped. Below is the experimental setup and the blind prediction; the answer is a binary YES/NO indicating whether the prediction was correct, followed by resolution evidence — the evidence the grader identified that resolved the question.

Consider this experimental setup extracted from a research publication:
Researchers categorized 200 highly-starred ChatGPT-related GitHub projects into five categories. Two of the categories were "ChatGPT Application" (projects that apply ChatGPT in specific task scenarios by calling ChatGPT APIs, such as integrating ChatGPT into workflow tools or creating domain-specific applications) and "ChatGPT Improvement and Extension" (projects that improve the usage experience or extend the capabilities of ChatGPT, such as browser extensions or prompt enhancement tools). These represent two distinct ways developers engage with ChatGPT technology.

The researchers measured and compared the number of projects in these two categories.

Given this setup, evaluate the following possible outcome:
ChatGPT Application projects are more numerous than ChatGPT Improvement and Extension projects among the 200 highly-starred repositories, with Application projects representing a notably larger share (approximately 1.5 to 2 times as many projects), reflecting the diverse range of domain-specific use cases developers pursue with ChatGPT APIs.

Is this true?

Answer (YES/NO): NO